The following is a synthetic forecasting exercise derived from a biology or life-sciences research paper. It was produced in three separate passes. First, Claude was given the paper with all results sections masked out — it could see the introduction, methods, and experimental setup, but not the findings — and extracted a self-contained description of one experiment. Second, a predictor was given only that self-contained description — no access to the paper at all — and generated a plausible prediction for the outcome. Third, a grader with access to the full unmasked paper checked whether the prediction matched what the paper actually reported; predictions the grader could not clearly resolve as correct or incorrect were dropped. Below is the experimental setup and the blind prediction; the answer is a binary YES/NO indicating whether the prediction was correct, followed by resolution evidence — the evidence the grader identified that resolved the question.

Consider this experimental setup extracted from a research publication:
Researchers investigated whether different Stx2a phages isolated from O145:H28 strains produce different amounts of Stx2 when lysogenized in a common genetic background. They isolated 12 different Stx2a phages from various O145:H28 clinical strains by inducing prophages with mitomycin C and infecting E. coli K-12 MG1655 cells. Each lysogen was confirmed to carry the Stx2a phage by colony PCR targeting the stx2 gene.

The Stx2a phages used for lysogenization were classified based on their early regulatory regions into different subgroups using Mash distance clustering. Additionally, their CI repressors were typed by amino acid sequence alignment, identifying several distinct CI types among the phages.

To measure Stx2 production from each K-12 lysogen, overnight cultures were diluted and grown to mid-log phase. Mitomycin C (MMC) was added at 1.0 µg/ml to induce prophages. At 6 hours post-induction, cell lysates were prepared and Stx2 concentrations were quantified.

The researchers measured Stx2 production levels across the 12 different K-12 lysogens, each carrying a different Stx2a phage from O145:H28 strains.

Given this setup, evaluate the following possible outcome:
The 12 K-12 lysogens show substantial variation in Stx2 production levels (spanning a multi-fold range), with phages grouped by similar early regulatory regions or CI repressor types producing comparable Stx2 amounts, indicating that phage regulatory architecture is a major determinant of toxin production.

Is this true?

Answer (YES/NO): YES